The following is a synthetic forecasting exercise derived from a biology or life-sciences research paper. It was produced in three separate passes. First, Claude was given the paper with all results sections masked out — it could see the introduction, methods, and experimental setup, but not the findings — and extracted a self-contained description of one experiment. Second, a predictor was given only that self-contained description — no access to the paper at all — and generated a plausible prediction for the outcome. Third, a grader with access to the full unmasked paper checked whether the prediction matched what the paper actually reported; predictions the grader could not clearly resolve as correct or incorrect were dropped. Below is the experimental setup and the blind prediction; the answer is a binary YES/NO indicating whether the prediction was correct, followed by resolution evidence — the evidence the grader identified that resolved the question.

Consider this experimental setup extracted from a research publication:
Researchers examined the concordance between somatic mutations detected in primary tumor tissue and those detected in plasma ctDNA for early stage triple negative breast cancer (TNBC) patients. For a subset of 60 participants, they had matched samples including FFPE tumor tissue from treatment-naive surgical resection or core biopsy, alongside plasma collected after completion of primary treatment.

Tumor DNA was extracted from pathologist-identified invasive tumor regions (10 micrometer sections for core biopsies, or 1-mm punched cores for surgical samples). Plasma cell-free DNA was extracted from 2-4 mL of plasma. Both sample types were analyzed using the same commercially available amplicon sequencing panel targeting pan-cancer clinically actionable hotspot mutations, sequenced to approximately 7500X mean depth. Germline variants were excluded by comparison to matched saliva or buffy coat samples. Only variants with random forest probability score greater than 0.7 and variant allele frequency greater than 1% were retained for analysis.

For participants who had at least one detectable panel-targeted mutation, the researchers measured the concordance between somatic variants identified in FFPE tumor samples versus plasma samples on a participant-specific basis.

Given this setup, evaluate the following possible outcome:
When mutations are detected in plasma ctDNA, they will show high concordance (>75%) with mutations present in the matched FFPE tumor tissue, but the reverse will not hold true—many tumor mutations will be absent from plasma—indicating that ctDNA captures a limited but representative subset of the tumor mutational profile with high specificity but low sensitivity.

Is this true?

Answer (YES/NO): NO